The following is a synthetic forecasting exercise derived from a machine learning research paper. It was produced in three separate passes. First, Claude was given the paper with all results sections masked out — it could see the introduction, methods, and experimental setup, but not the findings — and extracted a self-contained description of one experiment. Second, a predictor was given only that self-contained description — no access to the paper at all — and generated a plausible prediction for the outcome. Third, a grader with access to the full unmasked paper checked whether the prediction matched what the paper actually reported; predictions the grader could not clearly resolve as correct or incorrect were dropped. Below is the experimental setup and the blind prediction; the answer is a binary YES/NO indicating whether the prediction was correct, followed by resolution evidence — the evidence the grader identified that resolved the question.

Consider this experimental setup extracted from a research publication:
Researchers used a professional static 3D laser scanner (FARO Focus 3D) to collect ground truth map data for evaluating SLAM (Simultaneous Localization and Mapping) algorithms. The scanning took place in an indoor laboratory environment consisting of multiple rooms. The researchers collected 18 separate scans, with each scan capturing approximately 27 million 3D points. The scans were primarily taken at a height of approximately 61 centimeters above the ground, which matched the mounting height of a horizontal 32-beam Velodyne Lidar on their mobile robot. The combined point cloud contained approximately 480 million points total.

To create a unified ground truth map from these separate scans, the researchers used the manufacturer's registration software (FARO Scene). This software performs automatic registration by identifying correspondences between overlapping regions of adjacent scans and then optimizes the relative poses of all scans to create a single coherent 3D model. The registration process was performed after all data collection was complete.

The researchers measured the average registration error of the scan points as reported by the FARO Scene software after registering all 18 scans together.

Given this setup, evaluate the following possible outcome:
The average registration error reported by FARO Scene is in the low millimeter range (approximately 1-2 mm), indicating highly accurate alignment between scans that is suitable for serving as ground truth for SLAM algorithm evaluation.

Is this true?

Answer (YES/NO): YES